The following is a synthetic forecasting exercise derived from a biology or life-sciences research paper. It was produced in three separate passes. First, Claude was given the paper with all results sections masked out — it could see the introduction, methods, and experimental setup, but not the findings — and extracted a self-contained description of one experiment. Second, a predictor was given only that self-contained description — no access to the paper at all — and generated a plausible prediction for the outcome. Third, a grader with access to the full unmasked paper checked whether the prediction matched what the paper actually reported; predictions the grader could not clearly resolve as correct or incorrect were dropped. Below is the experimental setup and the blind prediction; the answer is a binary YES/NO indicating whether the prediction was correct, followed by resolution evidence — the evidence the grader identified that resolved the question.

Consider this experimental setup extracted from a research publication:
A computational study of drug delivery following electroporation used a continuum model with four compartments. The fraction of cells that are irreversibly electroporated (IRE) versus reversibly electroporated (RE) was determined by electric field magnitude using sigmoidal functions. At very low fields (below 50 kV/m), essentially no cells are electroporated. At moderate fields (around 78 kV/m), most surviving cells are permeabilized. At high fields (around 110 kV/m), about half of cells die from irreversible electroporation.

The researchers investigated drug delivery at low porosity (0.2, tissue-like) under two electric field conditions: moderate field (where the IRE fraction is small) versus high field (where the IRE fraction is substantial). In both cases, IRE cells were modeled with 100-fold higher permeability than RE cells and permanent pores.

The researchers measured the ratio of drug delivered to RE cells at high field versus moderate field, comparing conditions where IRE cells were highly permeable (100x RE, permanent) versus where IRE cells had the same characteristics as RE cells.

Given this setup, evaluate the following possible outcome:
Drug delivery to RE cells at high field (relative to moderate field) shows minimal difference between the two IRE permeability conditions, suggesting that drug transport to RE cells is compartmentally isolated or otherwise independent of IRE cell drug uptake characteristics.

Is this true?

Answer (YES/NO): NO